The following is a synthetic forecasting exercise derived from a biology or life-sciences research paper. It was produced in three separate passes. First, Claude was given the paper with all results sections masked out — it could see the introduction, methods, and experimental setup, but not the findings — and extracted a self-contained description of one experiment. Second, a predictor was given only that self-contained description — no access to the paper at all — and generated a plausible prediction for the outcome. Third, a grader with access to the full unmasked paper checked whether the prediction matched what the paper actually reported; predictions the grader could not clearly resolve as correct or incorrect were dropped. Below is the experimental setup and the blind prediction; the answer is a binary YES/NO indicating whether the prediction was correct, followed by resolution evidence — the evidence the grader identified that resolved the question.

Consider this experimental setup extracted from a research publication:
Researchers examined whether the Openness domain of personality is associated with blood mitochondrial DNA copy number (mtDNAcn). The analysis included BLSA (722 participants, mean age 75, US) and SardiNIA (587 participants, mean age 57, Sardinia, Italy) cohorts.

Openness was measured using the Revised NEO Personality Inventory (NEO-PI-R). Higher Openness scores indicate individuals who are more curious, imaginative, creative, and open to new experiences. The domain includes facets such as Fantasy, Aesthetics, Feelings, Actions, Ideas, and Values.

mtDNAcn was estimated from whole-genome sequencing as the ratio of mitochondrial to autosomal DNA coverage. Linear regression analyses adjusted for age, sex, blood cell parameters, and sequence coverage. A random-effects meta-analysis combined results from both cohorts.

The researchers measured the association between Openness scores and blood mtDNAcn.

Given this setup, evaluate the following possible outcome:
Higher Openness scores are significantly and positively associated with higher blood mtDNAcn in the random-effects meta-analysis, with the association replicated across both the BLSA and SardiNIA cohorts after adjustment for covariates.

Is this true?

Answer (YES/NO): NO